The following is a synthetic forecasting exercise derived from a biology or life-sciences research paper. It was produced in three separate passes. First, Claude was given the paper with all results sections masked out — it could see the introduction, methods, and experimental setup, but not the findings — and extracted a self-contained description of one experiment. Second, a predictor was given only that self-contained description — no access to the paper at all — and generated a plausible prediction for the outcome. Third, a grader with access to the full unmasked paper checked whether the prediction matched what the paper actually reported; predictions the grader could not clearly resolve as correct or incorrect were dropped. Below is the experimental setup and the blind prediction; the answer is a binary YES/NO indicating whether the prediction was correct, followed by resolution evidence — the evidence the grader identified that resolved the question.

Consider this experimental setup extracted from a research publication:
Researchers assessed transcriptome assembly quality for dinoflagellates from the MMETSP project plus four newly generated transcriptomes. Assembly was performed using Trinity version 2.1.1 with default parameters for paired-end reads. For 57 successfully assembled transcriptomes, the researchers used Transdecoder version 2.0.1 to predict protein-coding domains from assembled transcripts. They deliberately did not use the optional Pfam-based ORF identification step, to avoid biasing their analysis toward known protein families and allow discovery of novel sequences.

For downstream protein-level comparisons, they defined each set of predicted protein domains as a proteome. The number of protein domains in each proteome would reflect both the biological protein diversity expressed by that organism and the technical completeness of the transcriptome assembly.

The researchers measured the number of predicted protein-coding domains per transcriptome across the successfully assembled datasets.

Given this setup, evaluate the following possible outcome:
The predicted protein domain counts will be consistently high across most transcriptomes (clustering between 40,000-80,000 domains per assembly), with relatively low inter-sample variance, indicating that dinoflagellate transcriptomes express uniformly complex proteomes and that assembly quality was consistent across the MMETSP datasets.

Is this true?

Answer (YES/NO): NO